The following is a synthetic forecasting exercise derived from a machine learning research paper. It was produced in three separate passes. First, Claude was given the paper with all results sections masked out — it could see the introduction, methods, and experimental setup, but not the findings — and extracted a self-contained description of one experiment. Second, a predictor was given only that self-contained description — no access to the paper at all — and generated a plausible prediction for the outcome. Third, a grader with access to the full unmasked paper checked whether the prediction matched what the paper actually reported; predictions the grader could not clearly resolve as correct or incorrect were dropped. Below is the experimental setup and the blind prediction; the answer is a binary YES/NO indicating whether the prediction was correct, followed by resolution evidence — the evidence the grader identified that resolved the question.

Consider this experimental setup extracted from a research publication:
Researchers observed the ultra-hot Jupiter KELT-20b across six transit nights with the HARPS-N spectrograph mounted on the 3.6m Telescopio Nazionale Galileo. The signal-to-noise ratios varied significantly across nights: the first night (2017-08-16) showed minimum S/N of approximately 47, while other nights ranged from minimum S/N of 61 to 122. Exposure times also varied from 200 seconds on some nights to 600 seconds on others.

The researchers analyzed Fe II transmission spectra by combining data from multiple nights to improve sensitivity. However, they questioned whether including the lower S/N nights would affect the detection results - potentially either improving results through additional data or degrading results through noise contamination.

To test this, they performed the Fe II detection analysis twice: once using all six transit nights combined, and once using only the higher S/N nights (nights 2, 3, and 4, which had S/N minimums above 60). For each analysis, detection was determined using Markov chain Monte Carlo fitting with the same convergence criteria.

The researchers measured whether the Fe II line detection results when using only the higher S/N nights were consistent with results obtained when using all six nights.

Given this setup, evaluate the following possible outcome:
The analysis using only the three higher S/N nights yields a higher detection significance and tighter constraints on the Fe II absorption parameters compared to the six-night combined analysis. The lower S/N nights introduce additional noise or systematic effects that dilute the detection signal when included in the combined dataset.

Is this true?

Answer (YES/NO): NO